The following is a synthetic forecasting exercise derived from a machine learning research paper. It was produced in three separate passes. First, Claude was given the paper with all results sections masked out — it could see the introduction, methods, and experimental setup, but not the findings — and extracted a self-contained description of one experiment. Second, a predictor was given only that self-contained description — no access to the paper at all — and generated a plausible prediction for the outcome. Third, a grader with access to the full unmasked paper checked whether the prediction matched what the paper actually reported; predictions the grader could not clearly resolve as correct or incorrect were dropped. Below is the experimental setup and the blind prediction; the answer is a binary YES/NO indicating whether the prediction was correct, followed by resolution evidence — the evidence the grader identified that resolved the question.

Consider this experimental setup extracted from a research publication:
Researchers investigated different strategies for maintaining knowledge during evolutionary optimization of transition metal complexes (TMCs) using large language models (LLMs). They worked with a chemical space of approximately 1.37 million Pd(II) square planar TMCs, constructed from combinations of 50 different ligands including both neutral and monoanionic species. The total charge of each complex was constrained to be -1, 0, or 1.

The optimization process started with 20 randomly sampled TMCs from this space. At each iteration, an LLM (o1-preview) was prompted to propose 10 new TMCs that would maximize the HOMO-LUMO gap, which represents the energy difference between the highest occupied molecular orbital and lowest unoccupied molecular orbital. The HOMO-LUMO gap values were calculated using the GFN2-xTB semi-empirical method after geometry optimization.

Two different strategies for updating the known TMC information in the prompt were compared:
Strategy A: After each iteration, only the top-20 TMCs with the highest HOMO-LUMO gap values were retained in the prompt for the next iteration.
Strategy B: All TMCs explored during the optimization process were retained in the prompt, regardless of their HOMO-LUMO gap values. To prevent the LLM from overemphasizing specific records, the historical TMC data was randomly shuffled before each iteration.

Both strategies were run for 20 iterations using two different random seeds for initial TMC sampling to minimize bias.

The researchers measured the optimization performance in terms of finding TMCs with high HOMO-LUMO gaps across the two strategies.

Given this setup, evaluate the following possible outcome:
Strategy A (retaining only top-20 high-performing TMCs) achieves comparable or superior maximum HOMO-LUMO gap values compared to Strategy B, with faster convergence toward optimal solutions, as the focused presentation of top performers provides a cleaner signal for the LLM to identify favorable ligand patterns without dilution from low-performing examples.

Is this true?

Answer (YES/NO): NO